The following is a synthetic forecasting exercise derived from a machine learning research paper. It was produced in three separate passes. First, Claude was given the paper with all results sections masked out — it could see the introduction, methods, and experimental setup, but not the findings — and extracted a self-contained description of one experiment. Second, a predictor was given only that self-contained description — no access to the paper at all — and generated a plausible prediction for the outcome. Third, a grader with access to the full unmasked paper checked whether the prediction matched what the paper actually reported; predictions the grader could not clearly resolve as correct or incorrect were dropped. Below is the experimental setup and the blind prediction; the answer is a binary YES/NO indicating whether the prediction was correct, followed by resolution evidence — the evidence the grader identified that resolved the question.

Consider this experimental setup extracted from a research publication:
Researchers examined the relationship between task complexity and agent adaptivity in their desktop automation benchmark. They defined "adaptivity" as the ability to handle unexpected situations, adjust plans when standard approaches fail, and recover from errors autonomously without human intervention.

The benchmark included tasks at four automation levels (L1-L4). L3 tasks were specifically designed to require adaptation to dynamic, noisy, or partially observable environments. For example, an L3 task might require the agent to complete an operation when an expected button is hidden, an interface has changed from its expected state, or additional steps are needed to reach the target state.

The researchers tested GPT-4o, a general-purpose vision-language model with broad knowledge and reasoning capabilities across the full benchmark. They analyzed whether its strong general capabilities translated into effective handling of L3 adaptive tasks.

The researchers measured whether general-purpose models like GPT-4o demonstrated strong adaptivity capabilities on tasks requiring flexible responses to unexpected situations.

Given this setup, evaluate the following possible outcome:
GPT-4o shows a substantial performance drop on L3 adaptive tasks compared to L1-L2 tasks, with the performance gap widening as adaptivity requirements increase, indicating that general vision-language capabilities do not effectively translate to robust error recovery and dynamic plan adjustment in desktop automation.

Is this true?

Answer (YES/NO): YES